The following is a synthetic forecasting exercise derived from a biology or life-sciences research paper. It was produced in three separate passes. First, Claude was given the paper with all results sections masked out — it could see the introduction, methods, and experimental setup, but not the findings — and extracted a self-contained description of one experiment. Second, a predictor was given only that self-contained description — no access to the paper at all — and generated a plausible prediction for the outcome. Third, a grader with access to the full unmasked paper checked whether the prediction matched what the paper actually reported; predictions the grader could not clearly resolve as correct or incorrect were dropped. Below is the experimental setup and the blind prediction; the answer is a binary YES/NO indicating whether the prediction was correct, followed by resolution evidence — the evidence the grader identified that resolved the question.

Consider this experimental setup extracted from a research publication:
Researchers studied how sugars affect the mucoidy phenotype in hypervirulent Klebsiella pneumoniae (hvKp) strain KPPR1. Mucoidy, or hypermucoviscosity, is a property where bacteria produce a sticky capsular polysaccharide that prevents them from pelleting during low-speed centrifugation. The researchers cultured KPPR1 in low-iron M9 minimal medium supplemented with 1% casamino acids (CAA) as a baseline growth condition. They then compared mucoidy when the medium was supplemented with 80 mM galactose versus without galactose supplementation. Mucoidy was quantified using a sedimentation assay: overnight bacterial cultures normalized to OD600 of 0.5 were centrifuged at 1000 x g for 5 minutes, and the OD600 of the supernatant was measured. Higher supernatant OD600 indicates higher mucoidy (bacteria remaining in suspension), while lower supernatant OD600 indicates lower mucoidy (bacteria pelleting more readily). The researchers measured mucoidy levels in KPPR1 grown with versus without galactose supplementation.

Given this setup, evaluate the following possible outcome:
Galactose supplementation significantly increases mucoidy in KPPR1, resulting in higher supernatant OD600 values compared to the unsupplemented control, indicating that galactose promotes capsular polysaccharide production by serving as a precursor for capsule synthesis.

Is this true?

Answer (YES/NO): NO